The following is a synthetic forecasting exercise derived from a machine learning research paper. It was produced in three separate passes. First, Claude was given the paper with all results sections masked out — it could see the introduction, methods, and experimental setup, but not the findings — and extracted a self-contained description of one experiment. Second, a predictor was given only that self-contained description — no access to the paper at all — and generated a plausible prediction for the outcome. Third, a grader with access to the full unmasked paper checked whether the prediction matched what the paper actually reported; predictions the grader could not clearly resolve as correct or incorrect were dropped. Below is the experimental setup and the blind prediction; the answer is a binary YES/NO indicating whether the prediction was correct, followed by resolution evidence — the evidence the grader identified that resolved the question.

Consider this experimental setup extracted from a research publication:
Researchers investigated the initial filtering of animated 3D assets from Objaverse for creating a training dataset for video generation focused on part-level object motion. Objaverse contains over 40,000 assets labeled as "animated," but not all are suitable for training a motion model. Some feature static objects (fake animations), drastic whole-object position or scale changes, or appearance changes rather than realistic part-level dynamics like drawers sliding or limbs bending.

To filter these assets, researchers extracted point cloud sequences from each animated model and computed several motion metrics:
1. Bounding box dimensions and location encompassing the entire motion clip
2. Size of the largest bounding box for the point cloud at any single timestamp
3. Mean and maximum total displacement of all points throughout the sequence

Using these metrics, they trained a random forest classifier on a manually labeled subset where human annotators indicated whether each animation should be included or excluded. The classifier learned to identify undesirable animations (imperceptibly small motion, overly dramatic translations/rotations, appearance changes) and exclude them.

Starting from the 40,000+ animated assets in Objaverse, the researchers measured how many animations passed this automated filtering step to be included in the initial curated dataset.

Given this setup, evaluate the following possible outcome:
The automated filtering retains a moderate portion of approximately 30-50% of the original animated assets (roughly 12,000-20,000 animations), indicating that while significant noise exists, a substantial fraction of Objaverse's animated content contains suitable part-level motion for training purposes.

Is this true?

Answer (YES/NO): YES